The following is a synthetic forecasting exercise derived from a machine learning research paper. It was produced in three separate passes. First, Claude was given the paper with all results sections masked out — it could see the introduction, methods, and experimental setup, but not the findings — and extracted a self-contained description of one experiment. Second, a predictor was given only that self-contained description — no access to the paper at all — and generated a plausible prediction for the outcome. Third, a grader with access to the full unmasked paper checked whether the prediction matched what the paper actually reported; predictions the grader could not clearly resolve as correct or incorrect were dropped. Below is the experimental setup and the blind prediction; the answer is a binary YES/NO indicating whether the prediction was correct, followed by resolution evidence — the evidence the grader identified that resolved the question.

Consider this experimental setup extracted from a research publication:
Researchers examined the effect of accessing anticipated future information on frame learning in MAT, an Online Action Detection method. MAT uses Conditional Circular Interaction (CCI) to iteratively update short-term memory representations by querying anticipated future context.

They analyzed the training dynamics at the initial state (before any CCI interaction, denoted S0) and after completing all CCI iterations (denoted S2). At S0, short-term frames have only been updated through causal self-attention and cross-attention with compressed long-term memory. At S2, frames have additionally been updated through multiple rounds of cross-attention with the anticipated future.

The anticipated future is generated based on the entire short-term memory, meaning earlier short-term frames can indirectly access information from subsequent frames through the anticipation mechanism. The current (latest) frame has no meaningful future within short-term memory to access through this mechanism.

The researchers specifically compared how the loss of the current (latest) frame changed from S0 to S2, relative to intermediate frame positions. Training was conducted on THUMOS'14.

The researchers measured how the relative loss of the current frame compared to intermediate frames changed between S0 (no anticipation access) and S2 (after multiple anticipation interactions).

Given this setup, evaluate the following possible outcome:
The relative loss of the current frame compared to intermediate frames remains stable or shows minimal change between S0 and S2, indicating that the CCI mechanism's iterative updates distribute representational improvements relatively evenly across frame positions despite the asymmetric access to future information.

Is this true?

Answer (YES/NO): NO